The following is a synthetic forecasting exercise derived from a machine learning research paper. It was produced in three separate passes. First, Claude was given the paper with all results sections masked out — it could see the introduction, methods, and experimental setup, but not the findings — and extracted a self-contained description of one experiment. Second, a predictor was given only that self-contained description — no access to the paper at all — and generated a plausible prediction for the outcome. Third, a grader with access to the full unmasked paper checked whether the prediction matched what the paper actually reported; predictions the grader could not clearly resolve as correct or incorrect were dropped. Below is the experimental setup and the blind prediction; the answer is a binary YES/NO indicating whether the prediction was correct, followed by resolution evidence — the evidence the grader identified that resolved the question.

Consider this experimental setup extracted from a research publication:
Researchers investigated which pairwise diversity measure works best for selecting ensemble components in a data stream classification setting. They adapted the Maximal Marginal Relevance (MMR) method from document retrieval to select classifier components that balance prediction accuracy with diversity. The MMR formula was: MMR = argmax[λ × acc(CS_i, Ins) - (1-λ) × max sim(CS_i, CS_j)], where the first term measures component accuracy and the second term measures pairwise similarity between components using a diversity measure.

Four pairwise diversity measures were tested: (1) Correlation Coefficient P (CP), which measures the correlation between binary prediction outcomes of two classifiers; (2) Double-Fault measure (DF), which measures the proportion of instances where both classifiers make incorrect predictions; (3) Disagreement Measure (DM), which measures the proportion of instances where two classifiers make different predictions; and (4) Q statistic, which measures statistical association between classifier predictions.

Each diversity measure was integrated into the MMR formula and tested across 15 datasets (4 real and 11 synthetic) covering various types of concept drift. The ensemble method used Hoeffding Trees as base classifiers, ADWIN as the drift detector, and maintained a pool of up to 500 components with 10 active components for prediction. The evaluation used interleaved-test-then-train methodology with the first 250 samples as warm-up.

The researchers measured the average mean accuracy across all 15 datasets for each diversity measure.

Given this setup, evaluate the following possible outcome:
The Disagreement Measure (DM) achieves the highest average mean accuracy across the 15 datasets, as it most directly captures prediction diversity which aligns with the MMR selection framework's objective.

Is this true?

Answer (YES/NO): NO